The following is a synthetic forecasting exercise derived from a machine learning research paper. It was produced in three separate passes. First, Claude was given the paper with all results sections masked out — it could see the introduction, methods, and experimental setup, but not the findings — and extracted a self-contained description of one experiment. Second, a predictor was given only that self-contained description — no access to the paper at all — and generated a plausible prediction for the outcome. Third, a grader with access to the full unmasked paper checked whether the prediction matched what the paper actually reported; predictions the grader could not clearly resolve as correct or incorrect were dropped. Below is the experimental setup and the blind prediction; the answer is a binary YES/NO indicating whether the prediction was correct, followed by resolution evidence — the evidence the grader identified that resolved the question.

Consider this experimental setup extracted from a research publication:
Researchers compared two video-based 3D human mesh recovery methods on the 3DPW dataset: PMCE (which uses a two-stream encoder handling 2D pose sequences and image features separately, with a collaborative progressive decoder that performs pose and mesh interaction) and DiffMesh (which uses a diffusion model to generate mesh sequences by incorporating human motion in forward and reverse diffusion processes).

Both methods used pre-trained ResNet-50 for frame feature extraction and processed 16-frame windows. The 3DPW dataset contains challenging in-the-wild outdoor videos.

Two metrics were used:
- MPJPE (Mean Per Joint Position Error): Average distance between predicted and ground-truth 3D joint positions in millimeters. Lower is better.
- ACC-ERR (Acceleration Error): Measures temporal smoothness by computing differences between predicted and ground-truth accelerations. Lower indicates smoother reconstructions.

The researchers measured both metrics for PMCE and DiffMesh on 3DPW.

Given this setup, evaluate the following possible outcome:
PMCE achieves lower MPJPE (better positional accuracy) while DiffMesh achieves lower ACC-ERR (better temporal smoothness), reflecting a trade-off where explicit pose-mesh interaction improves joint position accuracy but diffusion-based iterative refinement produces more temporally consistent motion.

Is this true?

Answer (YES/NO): YES